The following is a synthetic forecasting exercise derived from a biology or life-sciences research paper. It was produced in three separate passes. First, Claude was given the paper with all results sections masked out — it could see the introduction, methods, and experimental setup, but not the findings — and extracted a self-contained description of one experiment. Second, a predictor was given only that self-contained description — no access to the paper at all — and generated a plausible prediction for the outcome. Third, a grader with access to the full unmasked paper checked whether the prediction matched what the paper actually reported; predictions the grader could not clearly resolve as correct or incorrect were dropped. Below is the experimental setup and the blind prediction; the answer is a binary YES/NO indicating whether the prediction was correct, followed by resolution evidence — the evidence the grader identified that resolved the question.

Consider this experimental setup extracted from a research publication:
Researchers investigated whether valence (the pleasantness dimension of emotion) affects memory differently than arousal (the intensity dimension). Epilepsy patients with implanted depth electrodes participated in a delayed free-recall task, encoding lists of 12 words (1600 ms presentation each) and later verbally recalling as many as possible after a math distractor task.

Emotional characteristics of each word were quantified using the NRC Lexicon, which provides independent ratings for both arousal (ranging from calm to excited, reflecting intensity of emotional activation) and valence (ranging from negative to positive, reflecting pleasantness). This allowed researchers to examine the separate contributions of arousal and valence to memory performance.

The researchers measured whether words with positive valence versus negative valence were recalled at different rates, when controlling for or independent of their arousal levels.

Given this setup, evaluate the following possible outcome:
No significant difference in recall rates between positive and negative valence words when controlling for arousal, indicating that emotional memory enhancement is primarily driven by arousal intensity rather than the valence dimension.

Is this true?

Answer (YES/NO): NO